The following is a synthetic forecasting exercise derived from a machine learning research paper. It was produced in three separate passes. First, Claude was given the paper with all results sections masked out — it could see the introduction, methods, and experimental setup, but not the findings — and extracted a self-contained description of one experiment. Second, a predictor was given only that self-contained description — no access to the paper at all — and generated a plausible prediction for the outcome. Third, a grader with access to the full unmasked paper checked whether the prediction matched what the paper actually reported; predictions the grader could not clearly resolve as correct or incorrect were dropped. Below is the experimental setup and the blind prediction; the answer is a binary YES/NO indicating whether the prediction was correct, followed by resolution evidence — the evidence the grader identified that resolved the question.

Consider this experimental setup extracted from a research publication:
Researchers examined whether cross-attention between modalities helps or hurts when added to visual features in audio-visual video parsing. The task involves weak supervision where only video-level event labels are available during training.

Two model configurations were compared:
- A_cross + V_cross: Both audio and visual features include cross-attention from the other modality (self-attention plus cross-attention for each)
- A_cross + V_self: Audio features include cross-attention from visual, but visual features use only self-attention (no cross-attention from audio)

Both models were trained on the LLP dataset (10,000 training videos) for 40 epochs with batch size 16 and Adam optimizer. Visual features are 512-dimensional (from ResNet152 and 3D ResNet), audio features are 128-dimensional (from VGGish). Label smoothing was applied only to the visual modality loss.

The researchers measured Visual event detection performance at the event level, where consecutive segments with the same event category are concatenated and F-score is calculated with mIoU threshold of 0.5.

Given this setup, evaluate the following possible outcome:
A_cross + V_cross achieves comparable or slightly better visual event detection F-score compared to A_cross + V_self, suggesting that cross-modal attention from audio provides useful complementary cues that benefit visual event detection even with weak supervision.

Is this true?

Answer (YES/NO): NO